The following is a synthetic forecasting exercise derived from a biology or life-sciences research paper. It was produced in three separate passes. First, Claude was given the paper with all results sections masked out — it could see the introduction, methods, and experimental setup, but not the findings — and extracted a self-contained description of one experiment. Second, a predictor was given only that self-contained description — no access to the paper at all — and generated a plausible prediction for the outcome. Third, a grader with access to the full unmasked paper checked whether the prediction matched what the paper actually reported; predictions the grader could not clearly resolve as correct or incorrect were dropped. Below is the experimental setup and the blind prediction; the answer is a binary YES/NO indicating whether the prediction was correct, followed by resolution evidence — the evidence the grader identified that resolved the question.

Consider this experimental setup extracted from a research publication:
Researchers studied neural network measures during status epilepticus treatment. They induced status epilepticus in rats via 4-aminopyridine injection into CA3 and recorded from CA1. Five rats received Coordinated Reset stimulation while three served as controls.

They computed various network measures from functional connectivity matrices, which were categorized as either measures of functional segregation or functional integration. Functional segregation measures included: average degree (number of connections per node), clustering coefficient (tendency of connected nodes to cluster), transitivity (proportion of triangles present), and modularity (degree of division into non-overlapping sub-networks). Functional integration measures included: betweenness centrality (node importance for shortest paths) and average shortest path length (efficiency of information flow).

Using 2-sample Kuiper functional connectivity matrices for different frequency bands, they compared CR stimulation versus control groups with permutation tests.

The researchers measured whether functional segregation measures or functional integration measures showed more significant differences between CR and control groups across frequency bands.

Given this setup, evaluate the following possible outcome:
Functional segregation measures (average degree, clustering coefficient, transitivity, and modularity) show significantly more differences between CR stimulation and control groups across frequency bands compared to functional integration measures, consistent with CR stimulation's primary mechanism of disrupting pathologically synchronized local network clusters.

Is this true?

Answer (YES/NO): NO